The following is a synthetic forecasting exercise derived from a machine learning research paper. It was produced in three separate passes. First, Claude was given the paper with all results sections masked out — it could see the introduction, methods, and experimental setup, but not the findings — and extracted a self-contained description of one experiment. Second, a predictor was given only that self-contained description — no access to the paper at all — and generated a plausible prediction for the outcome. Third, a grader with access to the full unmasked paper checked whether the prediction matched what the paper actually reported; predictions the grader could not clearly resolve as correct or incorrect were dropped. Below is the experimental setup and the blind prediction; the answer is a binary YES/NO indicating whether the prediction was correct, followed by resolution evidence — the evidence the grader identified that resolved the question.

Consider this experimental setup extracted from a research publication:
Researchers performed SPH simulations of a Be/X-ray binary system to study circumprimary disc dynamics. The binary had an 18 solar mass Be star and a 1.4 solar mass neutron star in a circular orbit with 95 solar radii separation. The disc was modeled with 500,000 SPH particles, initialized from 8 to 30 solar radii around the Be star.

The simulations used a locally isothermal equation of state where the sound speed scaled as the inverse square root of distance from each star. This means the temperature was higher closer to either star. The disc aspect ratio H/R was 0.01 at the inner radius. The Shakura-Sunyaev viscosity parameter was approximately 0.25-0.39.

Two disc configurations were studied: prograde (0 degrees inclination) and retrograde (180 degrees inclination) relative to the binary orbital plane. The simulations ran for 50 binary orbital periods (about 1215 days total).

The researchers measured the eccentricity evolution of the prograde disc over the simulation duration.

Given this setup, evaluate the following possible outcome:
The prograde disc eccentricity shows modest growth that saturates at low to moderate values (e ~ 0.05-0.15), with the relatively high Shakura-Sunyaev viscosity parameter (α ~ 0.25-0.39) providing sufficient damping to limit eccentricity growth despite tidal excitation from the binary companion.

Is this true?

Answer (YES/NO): NO